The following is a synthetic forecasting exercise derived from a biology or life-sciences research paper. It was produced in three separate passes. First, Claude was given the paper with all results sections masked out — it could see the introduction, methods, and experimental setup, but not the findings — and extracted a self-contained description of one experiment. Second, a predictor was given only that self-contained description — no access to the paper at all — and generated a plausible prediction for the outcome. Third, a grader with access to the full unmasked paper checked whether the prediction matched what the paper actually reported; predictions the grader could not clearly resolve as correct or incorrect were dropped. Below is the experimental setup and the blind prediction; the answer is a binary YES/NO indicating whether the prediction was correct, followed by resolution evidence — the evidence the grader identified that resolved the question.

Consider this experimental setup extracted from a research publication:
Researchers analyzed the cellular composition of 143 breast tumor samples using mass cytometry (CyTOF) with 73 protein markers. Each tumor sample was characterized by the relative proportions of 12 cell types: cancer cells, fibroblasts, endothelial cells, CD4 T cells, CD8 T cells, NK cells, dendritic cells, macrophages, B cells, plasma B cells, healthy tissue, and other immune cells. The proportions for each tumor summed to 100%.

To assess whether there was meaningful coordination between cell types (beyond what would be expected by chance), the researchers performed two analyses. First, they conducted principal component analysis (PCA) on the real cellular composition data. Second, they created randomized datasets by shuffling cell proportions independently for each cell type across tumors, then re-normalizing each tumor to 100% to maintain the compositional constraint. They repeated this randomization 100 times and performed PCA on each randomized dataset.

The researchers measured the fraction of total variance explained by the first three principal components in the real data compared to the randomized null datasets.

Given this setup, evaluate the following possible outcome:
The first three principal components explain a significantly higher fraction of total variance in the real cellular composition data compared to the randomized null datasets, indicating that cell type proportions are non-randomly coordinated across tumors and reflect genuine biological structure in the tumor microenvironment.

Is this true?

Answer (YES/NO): YES